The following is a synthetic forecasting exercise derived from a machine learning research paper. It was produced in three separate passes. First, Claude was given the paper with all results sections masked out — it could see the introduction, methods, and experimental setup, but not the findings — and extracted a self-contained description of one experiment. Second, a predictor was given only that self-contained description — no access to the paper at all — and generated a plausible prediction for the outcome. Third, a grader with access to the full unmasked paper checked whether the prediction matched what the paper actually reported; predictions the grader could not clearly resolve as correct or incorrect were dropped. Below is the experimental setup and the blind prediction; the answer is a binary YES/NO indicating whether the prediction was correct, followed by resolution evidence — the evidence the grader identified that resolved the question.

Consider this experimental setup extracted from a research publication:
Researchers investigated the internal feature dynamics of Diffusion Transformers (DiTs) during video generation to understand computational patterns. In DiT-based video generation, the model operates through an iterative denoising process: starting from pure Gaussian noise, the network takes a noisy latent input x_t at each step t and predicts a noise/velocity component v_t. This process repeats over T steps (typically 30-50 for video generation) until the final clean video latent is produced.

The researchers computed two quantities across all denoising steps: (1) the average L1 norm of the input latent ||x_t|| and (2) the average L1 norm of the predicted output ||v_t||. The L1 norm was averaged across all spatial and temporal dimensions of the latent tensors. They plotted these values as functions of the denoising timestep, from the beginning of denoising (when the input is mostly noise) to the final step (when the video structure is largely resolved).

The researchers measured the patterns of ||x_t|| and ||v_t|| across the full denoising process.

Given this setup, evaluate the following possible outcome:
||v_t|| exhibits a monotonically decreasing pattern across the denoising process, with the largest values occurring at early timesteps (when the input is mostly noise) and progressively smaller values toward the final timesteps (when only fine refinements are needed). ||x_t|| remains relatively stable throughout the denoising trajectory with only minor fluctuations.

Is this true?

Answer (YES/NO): NO